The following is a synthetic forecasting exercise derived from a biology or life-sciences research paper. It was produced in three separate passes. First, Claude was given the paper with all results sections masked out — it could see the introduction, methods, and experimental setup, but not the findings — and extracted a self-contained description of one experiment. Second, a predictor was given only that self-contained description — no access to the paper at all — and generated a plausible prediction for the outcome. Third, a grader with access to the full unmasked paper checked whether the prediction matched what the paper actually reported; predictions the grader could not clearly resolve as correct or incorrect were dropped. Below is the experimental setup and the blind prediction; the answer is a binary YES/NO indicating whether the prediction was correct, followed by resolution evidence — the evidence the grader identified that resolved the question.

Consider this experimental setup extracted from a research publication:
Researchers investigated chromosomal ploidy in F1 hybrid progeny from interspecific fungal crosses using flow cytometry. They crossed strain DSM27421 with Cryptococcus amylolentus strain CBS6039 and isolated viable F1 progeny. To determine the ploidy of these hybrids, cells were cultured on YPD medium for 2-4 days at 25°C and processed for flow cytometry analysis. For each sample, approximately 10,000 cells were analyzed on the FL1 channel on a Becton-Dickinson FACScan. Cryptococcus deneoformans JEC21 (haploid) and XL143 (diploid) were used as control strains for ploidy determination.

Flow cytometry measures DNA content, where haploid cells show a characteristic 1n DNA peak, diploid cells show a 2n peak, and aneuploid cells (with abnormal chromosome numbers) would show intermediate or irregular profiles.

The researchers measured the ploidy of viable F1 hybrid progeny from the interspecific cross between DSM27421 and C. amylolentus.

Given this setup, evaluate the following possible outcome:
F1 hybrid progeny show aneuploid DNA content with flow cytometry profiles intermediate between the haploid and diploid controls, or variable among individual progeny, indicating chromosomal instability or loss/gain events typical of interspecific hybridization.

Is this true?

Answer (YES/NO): NO